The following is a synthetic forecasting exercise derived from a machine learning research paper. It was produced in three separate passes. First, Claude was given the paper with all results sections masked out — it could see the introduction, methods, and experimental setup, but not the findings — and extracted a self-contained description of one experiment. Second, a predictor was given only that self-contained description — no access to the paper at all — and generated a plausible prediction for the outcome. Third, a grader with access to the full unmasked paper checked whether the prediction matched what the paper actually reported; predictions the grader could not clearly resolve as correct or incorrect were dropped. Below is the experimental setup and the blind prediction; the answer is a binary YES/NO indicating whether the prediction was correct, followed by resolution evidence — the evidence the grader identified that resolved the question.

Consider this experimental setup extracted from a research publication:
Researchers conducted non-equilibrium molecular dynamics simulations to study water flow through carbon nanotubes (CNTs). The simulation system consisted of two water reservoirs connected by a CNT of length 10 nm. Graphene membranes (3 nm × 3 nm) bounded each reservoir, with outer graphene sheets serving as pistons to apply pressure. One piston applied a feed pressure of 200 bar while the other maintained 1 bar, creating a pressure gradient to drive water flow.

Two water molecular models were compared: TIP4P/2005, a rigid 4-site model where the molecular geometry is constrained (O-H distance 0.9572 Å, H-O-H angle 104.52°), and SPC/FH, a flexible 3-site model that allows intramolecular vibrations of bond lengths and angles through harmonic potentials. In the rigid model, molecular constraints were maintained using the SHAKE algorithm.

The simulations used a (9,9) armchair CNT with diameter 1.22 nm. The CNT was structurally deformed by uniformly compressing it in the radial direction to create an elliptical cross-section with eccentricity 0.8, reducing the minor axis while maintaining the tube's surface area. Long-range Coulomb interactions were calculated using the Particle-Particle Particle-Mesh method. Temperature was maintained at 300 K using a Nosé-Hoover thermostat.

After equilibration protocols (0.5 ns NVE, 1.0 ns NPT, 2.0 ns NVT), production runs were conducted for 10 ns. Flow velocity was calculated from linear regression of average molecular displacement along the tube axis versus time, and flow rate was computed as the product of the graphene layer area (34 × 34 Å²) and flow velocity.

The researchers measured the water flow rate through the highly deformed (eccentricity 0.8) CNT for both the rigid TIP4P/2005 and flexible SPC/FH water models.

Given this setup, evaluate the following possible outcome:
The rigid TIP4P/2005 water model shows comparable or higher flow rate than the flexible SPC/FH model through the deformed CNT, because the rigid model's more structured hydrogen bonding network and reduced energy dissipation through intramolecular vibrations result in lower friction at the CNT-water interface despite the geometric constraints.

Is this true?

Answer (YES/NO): NO